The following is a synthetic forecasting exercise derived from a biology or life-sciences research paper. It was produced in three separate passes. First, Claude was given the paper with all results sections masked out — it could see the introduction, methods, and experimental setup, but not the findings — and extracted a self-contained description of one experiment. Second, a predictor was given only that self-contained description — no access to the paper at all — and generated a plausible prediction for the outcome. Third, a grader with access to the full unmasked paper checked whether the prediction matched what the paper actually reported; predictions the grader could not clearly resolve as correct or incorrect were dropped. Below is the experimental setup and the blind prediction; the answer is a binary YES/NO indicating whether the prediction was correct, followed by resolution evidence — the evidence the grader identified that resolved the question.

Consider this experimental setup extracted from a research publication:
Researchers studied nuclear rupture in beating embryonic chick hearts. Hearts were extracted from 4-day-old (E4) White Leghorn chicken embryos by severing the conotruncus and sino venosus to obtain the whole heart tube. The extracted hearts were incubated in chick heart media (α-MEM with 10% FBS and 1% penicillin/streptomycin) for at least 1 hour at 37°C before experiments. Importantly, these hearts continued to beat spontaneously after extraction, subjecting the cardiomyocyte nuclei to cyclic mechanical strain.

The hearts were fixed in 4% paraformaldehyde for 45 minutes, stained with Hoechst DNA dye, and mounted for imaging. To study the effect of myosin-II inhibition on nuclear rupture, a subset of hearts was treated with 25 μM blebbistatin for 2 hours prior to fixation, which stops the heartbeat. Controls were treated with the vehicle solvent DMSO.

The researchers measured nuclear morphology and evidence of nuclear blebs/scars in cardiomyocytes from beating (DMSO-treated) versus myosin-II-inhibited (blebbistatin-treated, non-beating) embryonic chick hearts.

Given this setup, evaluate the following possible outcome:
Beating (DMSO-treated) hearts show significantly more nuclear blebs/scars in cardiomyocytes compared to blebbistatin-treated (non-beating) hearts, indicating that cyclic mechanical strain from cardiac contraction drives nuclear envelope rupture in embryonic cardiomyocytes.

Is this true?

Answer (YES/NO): NO